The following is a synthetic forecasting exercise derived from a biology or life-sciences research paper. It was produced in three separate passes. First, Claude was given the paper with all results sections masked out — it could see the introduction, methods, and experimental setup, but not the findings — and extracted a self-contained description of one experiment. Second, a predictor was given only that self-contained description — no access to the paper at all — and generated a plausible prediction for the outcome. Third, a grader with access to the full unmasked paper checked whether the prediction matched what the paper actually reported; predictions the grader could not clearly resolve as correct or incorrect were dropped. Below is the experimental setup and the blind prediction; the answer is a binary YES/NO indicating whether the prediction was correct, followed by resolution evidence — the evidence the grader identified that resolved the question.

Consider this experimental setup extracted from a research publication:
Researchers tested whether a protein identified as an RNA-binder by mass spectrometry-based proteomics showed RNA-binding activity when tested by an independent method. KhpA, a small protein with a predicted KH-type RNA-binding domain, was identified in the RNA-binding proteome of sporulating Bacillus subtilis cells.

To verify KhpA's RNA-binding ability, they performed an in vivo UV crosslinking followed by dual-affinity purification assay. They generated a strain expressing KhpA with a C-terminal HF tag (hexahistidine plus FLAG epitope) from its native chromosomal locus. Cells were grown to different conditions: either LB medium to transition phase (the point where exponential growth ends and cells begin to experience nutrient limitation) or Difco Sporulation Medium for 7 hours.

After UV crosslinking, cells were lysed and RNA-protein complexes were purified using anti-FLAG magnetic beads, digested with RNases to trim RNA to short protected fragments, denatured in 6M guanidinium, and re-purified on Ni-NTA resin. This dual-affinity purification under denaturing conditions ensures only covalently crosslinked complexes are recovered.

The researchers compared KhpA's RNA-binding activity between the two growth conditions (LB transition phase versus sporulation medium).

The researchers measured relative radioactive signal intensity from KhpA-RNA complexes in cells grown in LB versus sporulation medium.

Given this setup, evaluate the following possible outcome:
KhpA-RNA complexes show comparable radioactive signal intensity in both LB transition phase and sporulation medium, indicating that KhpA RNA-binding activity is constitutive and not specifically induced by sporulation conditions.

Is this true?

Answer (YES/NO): NO